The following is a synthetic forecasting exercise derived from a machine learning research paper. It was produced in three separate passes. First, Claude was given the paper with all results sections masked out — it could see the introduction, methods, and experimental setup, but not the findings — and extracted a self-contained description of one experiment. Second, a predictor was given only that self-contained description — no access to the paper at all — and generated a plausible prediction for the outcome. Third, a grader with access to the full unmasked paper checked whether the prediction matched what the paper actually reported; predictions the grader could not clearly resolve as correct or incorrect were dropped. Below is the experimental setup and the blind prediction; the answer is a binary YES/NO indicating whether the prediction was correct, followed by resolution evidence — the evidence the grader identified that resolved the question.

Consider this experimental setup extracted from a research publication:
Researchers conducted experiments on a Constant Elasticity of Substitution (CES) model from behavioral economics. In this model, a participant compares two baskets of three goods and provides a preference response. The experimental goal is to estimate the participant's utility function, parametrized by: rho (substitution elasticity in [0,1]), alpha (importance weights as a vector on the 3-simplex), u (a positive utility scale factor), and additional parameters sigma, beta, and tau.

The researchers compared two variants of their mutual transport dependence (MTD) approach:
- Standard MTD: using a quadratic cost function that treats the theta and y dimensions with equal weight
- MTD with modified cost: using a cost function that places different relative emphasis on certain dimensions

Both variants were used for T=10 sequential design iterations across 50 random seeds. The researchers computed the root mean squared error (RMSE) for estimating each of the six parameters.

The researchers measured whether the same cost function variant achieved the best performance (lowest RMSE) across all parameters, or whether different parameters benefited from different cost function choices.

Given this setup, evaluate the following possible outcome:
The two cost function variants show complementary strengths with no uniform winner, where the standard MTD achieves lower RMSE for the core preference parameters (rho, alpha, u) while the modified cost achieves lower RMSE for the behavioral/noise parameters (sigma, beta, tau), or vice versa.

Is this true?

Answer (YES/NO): NO